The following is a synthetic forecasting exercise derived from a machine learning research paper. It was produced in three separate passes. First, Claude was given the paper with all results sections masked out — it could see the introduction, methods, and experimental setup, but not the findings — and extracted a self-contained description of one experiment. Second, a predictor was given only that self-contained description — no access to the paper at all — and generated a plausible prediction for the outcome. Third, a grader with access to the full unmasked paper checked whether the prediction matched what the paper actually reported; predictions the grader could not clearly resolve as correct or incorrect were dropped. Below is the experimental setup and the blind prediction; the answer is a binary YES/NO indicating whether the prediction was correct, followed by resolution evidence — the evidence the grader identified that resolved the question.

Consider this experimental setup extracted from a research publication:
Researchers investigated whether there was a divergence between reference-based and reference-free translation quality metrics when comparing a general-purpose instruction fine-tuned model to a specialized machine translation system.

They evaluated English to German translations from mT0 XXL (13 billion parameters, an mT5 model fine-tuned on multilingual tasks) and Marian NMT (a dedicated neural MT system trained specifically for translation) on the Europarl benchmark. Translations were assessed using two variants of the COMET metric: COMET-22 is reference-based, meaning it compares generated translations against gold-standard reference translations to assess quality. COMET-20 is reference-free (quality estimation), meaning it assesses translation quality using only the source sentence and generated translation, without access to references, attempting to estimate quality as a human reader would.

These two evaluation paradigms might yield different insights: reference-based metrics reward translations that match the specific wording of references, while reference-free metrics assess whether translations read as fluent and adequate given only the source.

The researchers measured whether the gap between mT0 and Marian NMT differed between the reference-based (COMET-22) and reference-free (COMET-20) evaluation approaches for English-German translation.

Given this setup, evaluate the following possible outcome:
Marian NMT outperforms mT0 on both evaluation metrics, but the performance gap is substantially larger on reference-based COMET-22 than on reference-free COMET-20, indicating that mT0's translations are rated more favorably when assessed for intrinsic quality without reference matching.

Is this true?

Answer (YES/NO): YES